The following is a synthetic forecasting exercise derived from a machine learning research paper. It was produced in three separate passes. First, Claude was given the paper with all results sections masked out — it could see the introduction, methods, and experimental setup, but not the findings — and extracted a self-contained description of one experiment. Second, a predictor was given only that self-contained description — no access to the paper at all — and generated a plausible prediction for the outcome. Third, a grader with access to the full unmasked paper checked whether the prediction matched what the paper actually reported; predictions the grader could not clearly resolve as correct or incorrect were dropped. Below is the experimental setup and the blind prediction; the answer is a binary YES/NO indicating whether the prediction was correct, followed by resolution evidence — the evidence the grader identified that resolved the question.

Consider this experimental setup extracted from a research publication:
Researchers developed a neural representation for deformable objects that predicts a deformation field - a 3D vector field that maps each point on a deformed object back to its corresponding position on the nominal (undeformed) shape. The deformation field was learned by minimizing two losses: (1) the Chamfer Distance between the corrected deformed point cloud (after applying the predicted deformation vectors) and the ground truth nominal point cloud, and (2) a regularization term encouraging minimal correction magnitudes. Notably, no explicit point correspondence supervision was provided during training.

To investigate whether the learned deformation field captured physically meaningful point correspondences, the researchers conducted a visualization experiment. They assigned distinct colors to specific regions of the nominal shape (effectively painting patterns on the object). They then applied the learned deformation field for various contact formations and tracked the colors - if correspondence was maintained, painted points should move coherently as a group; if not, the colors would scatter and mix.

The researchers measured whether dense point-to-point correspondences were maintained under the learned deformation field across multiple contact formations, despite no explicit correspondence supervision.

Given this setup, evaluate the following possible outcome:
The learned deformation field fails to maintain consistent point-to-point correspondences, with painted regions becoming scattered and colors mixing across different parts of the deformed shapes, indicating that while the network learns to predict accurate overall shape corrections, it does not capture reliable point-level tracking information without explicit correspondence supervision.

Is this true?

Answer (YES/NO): NO